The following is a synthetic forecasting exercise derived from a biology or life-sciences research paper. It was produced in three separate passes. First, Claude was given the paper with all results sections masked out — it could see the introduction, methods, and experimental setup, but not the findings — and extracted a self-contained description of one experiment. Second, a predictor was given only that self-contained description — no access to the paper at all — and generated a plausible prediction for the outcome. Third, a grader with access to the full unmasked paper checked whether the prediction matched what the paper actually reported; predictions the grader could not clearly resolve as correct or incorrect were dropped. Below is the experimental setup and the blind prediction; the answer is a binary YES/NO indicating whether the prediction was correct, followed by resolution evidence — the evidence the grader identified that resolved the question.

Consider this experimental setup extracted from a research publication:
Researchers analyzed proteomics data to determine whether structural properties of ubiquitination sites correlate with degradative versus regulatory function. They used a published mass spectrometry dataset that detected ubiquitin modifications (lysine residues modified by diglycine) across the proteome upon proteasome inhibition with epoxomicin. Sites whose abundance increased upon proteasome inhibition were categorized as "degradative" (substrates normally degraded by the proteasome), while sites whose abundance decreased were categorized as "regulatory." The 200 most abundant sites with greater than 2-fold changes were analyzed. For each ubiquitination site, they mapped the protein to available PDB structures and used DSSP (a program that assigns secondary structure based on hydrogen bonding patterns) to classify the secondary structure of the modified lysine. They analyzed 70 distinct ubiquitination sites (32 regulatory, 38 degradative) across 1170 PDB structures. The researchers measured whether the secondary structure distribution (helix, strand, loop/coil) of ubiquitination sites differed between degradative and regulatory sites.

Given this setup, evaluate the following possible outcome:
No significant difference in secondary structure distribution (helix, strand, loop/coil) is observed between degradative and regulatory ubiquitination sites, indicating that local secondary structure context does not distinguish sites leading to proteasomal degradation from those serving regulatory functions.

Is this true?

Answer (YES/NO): YES